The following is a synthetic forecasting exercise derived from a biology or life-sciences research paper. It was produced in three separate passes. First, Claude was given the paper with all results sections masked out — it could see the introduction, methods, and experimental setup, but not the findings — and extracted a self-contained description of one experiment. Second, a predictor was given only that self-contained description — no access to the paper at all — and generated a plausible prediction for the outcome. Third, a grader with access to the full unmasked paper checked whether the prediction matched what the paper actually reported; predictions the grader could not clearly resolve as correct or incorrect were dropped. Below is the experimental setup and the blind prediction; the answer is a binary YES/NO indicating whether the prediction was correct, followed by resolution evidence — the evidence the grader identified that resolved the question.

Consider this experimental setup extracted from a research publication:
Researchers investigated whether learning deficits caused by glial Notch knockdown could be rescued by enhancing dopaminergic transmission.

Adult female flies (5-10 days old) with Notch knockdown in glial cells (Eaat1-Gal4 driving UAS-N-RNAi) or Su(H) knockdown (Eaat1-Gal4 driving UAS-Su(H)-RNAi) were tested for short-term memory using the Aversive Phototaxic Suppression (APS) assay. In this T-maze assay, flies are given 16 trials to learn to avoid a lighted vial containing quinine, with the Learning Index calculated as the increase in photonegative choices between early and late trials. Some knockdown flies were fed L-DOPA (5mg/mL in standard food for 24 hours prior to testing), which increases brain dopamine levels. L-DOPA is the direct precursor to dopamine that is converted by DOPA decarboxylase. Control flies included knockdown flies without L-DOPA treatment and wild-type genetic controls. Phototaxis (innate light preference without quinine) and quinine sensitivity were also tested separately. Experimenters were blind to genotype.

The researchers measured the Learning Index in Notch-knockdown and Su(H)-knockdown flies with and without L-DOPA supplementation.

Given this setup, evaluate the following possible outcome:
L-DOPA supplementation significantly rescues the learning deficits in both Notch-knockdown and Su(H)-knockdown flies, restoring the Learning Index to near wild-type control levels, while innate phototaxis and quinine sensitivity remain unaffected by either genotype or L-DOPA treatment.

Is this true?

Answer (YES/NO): YES